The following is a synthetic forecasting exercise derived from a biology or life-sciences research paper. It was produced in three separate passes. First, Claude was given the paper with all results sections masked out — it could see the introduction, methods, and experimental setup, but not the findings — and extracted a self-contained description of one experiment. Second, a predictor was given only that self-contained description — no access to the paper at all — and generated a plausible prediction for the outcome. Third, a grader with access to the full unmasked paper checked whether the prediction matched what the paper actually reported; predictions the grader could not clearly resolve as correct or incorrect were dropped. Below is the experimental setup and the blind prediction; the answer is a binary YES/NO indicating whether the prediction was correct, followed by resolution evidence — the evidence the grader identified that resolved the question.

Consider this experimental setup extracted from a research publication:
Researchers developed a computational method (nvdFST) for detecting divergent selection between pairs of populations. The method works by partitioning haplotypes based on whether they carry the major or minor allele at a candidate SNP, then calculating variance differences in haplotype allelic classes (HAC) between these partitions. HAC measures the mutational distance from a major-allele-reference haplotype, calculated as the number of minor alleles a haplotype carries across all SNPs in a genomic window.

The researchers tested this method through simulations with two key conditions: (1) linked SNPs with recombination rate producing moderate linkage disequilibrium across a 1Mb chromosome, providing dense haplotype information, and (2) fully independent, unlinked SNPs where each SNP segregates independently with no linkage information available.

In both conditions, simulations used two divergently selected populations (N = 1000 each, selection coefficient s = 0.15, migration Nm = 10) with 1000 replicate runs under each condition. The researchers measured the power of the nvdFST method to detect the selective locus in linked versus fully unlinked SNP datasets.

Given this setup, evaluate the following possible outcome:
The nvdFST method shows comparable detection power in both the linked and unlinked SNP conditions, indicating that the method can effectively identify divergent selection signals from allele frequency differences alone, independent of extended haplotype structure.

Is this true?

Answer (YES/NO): NO